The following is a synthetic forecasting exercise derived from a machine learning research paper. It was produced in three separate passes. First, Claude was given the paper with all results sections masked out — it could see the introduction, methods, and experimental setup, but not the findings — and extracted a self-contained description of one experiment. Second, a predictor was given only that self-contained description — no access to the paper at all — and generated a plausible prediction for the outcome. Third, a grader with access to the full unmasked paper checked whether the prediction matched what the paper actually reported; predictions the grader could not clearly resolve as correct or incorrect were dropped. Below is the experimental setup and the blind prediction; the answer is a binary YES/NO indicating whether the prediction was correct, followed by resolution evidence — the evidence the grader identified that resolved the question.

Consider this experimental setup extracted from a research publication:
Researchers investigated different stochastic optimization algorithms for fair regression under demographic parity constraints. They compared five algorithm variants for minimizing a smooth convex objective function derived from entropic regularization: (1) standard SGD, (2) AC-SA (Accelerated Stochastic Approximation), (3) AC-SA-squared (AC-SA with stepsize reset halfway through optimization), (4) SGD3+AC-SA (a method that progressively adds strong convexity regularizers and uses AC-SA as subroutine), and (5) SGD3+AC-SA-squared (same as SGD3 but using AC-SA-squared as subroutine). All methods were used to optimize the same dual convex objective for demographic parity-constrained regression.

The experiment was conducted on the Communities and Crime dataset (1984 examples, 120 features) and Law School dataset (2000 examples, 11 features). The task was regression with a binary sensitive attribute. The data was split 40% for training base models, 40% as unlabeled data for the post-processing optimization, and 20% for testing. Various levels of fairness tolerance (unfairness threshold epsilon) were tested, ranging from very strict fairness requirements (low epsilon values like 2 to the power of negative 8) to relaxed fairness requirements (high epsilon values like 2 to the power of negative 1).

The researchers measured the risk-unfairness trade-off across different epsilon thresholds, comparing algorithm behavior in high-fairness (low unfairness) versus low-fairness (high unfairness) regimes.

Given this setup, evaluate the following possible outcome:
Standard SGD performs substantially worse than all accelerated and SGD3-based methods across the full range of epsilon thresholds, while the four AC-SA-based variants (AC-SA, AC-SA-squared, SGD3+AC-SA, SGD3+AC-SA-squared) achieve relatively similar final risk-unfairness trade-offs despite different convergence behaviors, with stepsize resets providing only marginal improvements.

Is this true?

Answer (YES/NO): NO